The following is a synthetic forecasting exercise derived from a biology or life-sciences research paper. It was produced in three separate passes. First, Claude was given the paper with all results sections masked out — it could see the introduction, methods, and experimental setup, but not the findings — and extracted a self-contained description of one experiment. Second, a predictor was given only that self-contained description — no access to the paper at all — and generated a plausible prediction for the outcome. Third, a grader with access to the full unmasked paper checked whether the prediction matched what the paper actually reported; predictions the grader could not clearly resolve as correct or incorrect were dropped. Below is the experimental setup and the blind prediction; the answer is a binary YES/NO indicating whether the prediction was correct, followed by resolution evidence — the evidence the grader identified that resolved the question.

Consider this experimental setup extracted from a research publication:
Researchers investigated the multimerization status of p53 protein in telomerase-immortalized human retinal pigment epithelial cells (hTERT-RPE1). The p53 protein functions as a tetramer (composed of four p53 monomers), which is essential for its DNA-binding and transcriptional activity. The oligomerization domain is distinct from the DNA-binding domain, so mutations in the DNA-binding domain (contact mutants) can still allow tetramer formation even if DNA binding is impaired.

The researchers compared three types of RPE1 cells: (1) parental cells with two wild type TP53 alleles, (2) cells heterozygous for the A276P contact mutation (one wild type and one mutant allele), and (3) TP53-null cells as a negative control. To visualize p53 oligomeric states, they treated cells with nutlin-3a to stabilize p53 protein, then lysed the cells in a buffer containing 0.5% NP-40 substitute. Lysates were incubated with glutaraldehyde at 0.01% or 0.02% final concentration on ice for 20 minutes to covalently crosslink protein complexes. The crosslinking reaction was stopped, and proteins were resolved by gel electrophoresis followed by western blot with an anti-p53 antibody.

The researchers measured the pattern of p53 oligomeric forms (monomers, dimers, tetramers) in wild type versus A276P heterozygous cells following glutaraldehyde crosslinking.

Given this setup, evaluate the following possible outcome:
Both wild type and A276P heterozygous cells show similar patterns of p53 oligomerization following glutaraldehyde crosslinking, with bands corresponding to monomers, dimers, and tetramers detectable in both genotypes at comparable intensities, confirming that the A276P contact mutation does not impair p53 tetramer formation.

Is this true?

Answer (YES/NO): NO